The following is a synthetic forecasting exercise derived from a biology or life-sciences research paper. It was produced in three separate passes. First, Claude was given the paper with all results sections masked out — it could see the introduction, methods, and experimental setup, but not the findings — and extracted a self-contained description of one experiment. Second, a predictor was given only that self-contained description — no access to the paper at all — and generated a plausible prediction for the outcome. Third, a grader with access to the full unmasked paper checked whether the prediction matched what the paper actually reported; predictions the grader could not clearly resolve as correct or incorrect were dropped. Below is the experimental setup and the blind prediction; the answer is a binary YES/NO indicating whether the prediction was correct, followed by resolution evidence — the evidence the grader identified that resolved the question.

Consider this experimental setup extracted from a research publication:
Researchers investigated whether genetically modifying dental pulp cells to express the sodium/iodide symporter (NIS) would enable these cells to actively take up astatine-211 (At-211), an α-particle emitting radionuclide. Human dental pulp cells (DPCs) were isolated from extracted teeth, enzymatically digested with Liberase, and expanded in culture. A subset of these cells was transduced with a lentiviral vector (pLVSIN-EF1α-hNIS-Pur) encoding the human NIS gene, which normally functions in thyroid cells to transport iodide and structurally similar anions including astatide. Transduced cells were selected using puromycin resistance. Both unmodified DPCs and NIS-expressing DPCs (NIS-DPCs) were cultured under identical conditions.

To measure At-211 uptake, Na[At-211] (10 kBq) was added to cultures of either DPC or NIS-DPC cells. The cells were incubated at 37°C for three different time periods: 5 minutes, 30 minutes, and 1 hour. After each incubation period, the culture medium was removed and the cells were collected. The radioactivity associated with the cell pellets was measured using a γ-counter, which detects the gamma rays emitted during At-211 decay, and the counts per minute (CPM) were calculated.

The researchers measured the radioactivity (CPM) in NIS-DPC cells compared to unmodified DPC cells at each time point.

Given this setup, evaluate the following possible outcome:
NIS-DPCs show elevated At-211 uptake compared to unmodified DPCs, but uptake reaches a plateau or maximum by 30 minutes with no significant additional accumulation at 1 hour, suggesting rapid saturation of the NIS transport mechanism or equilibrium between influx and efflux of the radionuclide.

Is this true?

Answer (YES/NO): NO